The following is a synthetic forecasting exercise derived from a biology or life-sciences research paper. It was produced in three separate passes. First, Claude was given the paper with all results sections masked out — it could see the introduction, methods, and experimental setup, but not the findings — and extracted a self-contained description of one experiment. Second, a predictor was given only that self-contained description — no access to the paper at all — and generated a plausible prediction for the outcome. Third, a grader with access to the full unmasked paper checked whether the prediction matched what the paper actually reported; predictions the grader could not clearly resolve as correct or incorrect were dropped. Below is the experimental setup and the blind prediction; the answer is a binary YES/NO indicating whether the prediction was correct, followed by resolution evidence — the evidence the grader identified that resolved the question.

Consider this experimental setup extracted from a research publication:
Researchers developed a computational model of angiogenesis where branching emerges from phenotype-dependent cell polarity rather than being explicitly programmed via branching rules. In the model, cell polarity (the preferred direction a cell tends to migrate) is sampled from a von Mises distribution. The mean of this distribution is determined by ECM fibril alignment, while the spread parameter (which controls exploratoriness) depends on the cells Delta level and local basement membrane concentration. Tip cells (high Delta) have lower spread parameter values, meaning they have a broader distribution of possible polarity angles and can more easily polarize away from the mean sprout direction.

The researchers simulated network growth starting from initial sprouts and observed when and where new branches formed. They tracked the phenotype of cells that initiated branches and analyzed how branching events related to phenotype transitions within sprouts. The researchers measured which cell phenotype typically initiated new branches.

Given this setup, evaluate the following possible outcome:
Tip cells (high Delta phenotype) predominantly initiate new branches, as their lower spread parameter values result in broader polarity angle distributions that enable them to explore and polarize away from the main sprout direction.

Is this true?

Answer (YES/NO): YES